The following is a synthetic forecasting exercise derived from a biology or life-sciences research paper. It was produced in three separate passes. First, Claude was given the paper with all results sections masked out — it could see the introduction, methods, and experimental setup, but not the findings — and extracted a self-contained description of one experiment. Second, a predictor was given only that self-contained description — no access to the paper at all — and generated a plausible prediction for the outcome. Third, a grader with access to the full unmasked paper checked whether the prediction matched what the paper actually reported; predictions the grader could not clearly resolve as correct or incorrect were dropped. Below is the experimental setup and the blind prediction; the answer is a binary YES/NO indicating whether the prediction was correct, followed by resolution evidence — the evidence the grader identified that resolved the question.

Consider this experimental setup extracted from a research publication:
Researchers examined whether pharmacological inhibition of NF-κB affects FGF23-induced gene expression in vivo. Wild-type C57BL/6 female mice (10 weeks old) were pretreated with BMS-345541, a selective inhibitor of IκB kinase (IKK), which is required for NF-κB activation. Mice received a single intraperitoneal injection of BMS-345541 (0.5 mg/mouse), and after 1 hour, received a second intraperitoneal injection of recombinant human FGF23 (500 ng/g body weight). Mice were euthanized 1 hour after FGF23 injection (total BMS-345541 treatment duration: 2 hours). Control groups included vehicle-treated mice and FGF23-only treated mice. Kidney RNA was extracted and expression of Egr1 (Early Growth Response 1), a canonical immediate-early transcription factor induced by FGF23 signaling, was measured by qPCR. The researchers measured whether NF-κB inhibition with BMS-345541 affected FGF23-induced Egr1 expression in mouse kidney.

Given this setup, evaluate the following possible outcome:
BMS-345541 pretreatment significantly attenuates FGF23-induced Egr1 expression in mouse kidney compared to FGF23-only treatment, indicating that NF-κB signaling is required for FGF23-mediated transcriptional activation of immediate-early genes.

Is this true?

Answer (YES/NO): NO